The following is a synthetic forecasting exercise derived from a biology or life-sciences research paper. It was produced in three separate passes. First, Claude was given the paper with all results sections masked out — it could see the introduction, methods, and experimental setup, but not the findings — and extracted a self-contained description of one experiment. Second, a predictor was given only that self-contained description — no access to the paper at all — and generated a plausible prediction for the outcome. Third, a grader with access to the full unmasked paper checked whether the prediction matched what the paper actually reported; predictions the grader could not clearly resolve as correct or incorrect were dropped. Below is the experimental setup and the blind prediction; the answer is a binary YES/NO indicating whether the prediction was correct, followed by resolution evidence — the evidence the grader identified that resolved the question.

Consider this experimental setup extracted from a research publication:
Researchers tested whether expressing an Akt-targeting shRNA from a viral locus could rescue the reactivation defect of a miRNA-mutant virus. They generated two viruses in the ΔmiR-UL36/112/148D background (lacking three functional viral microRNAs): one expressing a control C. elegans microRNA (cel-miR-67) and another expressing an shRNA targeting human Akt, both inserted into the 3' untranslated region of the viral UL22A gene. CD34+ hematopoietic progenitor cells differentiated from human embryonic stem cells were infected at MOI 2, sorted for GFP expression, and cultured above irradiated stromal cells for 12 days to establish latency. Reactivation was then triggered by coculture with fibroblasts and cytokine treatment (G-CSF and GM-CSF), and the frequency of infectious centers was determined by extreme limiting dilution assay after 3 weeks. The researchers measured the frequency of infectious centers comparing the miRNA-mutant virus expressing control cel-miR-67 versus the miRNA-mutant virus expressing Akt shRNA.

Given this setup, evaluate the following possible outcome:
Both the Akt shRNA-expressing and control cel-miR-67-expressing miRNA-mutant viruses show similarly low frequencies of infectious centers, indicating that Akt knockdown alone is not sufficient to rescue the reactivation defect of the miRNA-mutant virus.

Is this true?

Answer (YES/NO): NO